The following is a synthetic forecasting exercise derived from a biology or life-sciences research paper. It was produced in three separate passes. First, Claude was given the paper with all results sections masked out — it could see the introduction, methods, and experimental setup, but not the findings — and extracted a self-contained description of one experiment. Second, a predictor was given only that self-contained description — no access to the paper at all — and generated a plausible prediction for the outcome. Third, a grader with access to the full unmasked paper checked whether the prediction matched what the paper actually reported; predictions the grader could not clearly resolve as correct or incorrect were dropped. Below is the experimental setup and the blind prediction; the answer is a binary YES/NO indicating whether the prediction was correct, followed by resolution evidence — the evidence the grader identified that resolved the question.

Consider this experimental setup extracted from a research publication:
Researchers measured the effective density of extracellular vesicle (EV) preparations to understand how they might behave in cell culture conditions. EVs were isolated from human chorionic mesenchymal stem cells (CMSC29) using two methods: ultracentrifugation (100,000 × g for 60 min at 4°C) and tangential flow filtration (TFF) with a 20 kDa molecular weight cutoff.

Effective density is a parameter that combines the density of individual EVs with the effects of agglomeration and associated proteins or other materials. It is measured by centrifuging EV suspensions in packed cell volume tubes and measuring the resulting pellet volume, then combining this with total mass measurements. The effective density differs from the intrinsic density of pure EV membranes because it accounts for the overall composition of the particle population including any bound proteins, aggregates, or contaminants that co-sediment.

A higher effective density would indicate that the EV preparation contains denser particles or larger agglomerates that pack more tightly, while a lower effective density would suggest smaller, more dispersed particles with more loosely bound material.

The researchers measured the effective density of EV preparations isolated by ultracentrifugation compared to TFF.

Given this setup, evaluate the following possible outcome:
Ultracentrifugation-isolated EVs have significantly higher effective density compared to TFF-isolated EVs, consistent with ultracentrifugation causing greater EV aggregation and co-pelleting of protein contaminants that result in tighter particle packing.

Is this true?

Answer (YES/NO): YES